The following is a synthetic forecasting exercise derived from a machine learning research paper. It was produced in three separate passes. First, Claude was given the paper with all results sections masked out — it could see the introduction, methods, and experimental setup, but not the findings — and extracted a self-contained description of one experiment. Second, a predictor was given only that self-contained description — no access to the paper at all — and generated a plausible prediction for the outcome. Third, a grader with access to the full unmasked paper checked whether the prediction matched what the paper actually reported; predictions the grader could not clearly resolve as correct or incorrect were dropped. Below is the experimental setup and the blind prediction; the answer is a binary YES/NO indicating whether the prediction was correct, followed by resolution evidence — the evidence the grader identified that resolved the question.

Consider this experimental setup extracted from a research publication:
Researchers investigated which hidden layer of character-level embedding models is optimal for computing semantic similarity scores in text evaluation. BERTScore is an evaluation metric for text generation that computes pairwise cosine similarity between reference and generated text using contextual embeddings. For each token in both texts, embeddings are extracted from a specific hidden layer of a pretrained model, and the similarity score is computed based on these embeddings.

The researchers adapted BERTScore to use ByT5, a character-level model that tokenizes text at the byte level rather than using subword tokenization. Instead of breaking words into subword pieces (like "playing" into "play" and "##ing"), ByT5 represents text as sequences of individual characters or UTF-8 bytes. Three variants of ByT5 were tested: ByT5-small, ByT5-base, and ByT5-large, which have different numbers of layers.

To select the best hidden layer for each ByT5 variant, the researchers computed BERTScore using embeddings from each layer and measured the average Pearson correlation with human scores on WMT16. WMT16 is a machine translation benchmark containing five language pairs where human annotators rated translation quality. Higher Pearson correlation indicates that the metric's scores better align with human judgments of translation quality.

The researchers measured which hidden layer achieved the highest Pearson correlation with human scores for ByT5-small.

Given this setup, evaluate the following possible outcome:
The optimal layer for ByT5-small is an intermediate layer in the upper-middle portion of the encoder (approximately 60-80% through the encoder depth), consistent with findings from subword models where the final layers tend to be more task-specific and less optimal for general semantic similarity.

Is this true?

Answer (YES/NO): NO